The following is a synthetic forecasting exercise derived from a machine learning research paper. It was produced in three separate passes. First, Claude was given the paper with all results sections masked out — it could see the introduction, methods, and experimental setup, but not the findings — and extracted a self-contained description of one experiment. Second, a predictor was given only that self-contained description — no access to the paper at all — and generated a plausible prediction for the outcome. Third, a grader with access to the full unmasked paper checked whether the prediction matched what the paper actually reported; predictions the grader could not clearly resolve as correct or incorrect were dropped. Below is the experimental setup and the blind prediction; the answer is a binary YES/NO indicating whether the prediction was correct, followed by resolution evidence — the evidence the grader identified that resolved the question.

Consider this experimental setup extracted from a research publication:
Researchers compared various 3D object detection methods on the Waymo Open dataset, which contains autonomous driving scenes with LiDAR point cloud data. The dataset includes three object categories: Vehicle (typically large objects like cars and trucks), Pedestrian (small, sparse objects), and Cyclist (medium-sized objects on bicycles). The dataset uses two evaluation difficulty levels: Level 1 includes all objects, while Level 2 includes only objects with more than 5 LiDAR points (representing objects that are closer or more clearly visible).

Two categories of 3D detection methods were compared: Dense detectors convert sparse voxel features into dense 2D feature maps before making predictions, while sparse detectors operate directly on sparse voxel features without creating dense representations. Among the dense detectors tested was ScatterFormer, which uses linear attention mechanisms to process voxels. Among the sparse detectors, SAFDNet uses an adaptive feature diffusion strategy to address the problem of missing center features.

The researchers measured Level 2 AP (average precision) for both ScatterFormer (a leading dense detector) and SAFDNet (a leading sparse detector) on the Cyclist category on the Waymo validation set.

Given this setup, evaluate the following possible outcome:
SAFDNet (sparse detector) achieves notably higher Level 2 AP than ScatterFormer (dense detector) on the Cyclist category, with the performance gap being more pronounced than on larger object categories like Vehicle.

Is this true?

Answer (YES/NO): NO